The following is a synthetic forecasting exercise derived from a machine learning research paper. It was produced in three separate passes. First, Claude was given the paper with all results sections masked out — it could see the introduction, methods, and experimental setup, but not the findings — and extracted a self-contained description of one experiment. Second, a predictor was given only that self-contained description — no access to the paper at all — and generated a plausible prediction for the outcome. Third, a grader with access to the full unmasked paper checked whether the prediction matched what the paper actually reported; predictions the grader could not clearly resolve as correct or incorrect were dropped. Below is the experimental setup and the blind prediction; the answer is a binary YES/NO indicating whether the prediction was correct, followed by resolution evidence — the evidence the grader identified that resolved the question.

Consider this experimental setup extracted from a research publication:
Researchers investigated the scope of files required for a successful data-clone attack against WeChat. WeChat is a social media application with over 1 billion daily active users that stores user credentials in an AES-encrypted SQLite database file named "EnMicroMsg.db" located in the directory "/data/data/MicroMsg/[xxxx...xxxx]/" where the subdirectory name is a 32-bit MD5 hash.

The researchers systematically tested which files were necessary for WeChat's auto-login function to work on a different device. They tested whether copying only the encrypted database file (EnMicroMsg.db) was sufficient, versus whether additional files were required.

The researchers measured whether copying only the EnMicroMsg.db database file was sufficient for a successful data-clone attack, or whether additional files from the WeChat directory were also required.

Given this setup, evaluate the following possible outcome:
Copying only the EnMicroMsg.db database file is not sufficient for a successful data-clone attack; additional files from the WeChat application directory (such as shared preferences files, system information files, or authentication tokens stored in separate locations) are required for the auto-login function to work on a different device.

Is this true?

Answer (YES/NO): YES